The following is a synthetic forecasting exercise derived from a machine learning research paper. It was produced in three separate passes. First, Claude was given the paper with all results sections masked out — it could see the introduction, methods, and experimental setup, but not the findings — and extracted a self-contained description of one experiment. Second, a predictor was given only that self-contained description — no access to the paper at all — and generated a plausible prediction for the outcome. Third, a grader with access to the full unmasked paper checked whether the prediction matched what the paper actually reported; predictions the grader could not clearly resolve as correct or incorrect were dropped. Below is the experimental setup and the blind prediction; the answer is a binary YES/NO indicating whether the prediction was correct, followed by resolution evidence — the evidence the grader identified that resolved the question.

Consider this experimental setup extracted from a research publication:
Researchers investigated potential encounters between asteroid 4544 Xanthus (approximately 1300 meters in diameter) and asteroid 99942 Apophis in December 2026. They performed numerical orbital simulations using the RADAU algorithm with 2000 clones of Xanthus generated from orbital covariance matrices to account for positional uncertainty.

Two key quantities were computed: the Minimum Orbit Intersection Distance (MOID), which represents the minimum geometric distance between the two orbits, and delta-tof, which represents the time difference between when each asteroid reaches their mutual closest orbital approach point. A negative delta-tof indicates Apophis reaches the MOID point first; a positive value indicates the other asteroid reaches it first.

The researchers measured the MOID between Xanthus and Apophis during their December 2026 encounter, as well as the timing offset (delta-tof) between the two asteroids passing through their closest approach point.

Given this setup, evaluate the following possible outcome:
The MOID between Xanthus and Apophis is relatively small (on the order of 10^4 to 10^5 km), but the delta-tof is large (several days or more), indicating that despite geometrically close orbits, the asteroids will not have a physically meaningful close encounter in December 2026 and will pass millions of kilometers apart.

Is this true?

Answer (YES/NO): NO